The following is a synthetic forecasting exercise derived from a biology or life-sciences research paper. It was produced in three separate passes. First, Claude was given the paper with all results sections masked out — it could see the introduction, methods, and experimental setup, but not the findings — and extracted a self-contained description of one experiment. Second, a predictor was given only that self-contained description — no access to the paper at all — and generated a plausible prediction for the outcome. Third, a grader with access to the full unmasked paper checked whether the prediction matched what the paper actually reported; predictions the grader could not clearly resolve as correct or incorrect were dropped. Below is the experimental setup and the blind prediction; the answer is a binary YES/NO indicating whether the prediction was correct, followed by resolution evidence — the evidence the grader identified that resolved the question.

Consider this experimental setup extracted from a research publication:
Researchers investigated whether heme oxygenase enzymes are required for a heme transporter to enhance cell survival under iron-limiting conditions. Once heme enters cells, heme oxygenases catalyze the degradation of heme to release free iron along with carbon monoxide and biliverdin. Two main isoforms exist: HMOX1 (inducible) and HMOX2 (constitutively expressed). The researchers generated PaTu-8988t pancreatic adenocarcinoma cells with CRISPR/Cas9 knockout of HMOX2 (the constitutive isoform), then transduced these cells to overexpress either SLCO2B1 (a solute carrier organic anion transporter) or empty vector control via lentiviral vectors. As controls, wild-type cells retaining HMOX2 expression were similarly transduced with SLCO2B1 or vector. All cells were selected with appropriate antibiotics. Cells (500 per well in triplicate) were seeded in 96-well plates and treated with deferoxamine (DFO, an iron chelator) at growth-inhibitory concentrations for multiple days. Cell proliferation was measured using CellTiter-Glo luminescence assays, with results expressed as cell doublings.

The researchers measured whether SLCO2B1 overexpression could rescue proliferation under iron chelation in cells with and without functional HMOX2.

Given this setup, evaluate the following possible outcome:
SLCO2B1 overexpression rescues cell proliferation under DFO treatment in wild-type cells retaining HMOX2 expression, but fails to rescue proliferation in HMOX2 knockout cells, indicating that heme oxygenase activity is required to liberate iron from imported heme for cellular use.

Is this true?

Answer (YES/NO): YES